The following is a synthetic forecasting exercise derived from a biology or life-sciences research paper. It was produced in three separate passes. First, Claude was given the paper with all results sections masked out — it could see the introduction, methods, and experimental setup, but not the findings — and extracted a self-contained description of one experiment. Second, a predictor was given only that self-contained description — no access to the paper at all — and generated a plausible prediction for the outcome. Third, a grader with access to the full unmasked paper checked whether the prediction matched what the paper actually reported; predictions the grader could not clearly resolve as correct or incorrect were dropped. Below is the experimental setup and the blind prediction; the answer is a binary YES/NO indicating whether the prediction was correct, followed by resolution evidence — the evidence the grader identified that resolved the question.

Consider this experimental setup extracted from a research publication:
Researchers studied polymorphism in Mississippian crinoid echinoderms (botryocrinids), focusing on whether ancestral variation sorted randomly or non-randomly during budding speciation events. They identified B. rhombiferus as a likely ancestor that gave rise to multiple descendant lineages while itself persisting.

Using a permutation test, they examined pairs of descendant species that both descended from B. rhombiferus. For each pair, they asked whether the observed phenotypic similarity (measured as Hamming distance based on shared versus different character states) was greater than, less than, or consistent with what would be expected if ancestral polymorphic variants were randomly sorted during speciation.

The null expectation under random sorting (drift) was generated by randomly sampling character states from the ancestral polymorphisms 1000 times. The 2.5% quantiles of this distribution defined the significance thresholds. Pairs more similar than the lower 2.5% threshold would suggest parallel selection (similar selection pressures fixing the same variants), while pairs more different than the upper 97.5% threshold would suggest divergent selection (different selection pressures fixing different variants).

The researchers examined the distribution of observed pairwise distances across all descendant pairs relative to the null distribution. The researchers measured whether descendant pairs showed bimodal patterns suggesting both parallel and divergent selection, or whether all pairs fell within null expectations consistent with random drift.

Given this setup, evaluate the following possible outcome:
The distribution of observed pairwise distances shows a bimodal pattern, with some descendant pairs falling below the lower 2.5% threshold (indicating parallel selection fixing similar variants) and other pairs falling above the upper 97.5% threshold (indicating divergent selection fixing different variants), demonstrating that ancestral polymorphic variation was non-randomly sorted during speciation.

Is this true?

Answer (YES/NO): NO